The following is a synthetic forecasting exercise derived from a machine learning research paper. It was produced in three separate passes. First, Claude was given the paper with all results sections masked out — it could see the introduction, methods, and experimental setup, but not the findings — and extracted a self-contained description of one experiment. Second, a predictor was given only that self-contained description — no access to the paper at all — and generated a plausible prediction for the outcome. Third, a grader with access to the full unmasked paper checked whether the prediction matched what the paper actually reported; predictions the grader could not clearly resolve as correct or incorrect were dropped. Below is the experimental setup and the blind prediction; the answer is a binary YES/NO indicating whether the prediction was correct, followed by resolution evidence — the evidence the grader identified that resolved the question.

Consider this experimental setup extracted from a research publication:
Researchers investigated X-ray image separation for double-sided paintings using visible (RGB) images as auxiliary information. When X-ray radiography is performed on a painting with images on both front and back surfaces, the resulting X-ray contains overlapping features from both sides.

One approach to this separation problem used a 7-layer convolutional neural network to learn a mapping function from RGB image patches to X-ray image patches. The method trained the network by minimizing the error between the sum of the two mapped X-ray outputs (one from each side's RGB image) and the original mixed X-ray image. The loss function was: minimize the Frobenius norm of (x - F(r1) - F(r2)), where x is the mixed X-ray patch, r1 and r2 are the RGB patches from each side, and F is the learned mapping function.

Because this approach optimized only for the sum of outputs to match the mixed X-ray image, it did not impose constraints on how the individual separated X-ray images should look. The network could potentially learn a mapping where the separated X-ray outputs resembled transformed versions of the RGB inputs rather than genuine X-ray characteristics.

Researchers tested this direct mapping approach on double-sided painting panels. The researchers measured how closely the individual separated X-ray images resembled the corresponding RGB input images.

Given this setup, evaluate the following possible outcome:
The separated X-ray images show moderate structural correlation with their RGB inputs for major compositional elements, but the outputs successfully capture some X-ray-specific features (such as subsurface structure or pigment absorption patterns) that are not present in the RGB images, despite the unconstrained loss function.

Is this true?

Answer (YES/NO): NO